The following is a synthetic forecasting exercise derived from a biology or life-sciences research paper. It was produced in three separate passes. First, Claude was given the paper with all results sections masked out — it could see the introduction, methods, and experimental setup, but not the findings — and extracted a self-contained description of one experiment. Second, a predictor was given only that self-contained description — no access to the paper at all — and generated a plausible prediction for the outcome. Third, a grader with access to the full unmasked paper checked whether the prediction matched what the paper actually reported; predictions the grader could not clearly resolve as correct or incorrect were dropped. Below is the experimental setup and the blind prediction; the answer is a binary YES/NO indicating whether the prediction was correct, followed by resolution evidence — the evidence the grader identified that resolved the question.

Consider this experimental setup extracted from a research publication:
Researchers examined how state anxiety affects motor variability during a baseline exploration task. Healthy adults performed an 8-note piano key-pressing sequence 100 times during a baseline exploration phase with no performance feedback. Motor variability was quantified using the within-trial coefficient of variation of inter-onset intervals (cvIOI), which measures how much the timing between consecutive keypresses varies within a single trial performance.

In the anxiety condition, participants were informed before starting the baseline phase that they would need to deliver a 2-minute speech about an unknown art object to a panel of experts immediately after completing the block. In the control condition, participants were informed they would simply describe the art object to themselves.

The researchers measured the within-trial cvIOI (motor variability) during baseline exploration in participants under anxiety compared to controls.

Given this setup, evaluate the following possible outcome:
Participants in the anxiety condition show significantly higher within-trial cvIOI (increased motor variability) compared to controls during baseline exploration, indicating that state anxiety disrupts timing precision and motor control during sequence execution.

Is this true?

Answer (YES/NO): NO